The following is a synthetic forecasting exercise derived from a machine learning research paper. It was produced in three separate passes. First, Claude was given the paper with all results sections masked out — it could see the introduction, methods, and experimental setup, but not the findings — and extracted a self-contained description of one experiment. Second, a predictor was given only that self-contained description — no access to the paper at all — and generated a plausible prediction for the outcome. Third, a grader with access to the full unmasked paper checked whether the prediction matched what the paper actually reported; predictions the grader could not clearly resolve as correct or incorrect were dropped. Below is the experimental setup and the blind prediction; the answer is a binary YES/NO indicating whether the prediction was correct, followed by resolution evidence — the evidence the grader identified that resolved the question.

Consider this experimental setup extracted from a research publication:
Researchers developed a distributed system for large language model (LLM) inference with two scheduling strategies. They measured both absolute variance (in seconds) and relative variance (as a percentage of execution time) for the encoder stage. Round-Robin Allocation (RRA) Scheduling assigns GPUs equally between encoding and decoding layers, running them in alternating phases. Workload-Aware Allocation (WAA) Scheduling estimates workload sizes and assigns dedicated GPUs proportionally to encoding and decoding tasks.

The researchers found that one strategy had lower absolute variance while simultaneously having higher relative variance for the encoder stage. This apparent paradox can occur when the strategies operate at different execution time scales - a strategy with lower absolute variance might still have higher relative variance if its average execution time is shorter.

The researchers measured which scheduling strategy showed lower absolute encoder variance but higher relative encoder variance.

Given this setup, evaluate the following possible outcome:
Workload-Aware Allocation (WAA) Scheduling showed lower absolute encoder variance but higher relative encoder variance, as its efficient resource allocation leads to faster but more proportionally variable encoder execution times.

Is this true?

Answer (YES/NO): YES